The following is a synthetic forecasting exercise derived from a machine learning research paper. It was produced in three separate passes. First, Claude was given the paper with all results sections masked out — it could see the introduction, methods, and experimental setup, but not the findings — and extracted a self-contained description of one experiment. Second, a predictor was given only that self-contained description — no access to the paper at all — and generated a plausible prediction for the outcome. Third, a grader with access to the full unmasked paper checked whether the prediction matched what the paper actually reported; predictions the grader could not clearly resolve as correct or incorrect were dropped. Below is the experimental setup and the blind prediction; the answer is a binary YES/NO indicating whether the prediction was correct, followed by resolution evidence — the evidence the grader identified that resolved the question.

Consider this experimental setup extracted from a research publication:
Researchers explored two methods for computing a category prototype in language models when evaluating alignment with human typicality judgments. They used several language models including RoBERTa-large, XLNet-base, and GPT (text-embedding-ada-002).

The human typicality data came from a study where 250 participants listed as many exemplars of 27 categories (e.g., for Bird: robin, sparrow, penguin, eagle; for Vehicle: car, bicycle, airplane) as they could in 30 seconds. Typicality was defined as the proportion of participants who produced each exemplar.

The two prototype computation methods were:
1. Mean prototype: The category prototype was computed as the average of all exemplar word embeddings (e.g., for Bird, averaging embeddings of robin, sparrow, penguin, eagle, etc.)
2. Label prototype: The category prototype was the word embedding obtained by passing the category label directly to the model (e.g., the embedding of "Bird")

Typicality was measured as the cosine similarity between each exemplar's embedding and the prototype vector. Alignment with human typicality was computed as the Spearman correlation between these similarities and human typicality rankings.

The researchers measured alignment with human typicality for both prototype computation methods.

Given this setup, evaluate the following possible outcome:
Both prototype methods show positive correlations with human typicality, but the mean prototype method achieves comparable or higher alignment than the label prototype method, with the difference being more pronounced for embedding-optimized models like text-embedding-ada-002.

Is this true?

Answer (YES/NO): NO